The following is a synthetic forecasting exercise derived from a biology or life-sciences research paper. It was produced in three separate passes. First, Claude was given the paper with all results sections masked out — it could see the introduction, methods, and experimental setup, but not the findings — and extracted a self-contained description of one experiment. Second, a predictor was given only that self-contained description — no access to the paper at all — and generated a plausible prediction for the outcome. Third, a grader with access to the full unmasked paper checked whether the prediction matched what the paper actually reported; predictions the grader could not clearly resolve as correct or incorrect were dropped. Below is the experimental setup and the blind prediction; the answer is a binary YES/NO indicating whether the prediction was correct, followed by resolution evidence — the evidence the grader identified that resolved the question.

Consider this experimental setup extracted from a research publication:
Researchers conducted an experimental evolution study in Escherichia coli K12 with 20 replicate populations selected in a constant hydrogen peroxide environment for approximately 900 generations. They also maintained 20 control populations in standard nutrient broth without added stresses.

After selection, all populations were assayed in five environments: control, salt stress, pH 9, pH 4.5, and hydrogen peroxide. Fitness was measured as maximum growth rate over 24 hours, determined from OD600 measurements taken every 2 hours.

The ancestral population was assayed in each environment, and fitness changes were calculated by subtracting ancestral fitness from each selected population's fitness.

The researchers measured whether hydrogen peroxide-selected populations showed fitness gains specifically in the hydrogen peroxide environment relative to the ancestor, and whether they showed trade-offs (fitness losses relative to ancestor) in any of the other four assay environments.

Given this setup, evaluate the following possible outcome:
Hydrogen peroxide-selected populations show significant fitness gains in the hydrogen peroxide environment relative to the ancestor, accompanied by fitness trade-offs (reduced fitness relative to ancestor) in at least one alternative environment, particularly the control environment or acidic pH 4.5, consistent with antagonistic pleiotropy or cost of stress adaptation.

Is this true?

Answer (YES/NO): NO